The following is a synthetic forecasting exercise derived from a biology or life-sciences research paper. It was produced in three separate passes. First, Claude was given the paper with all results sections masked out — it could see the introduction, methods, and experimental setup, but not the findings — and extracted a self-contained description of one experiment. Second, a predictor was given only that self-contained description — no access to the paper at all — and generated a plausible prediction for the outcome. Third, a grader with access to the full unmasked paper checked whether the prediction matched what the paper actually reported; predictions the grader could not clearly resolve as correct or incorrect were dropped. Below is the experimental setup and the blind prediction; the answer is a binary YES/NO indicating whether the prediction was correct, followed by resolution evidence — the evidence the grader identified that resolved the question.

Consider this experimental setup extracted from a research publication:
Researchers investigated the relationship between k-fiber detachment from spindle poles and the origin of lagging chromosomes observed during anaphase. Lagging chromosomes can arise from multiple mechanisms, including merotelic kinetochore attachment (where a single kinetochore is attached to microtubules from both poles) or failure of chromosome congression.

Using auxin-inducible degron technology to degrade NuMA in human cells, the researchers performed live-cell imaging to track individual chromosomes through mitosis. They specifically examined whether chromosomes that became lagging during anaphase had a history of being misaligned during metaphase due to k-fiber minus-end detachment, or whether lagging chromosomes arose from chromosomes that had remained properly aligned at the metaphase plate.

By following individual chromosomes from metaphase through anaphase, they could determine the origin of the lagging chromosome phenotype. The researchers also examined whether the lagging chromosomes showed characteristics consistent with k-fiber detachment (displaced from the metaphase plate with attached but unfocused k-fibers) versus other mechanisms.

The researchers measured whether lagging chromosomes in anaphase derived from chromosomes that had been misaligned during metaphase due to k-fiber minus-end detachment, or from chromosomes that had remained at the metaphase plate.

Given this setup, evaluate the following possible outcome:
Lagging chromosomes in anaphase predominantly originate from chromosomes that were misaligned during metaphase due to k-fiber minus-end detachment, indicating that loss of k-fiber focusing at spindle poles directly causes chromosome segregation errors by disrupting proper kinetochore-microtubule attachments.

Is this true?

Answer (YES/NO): NO